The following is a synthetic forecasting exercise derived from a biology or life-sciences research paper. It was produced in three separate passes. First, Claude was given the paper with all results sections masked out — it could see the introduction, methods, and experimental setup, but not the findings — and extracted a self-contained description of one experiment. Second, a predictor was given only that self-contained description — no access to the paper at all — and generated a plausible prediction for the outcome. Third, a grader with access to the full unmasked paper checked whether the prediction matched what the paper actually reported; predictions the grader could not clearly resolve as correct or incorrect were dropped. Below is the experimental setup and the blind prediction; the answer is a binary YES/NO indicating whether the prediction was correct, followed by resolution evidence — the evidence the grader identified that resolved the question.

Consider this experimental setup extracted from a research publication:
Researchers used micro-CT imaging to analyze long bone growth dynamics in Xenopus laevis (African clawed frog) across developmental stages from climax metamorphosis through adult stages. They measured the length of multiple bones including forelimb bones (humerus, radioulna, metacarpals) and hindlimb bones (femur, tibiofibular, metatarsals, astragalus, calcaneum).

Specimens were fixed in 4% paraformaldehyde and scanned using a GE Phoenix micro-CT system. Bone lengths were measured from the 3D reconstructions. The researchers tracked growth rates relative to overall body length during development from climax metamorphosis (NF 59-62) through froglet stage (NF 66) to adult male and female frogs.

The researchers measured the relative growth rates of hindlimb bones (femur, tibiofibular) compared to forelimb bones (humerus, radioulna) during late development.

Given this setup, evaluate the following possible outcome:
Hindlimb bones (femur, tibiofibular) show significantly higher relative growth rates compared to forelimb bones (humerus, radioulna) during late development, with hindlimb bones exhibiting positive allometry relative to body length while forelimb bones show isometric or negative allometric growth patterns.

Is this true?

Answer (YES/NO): NO